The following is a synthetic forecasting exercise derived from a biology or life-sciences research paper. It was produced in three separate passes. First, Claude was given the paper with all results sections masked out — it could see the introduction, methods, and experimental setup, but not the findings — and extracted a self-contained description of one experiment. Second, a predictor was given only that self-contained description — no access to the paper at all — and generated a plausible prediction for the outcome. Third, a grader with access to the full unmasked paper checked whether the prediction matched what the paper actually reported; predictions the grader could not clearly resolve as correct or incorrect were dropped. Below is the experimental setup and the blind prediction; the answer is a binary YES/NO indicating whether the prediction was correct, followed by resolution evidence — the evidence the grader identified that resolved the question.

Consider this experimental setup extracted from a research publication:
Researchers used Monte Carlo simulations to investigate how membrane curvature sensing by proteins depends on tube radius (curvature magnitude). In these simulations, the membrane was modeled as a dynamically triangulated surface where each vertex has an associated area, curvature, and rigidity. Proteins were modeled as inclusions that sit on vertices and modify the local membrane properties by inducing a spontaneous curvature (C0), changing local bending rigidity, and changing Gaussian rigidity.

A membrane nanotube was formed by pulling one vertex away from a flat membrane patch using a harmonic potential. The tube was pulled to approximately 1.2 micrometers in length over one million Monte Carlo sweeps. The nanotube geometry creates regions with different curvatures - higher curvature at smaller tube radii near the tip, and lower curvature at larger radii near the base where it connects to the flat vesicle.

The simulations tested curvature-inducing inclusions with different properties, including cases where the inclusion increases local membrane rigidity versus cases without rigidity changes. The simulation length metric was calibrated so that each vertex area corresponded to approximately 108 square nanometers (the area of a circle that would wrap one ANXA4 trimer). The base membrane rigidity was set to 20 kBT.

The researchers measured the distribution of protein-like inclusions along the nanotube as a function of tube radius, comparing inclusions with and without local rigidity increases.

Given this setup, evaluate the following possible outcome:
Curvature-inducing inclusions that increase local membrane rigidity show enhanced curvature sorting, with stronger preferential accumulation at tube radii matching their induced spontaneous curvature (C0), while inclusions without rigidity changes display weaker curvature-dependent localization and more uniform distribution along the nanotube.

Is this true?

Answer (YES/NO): NO